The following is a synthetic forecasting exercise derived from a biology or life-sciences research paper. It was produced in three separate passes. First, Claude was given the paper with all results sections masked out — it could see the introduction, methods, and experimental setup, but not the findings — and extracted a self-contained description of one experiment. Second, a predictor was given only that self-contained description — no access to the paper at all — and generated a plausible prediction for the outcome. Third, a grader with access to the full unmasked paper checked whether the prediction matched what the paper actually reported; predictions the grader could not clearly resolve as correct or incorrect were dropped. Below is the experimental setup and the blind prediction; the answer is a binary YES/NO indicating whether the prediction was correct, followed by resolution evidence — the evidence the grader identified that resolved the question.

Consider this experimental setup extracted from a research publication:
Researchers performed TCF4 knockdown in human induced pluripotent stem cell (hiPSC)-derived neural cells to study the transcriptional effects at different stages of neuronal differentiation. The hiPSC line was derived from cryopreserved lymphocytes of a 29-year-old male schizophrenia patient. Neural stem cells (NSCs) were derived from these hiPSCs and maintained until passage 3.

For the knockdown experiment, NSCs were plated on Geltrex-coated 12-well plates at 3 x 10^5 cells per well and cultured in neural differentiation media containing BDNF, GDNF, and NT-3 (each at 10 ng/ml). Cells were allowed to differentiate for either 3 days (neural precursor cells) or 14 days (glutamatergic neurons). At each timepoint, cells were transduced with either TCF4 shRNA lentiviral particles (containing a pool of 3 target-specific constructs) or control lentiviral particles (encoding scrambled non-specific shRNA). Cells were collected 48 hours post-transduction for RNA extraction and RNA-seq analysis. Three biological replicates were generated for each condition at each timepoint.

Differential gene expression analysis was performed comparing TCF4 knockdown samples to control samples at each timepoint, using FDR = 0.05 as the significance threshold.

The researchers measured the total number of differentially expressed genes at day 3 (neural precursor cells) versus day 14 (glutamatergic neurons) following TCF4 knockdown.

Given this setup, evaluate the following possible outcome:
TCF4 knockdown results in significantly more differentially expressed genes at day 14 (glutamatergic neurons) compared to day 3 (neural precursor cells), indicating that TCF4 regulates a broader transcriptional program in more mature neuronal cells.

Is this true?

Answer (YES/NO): NO